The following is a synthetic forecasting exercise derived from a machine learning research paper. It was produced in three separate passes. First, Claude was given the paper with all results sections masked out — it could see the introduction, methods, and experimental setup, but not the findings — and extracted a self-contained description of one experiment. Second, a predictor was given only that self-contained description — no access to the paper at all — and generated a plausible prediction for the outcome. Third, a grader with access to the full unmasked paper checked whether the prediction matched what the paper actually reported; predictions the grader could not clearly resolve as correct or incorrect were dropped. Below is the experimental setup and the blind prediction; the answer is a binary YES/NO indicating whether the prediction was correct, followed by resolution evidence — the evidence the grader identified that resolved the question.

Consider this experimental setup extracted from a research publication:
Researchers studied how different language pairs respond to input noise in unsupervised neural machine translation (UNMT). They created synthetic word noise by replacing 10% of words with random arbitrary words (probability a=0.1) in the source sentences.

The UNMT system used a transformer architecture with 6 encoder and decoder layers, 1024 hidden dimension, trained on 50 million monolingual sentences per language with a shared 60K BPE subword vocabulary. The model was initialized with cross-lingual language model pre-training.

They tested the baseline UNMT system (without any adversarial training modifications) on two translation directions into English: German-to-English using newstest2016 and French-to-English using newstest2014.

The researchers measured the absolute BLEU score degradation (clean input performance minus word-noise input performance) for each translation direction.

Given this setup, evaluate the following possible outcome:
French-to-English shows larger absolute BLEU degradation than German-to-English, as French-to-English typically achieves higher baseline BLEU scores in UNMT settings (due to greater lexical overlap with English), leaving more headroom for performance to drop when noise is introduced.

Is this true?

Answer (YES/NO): NO